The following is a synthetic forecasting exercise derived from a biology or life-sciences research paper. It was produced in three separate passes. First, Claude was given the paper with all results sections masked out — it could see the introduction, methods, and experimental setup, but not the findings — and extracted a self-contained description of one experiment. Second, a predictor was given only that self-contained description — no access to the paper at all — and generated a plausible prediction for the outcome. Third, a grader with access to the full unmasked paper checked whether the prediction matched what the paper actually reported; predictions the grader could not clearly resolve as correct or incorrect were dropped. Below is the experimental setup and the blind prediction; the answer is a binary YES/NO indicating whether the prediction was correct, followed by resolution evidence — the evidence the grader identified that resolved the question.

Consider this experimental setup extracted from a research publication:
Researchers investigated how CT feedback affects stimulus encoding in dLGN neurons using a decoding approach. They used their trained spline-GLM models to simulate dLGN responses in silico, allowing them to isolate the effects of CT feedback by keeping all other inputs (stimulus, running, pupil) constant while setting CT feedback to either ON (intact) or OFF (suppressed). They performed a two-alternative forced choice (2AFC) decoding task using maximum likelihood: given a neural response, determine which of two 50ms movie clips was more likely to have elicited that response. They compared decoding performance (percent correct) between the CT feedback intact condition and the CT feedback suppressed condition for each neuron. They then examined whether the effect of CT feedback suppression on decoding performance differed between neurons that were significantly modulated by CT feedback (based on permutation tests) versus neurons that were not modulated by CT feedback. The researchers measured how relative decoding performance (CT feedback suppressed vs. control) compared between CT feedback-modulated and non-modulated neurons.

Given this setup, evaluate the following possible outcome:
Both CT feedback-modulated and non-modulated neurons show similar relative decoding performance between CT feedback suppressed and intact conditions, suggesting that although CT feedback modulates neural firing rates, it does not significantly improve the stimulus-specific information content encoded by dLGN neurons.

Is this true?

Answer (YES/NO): NO